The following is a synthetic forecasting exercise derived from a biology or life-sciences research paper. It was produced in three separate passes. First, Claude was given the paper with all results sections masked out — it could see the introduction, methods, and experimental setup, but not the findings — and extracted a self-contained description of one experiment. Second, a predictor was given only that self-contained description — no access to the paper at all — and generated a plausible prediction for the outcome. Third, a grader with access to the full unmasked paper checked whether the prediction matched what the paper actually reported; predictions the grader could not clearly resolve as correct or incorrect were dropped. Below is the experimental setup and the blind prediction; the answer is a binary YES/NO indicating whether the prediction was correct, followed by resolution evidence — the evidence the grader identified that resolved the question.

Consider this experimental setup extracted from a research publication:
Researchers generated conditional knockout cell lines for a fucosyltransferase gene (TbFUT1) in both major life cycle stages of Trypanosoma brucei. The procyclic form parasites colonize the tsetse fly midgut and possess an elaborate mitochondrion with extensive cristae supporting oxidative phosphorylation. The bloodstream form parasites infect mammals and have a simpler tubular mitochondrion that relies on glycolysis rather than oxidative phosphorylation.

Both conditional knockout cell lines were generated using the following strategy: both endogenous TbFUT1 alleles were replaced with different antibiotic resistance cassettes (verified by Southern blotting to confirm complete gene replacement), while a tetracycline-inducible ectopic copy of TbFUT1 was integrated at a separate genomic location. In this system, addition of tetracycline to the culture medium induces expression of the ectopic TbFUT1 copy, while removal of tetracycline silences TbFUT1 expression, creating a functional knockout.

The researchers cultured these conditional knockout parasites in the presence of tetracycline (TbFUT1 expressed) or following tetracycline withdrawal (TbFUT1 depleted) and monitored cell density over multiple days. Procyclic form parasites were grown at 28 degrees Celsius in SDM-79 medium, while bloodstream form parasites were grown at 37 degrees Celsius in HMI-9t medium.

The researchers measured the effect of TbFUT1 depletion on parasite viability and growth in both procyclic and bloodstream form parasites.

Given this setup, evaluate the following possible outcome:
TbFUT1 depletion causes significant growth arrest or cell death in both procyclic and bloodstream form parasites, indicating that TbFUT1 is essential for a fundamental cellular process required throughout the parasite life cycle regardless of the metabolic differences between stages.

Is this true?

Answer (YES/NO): YES